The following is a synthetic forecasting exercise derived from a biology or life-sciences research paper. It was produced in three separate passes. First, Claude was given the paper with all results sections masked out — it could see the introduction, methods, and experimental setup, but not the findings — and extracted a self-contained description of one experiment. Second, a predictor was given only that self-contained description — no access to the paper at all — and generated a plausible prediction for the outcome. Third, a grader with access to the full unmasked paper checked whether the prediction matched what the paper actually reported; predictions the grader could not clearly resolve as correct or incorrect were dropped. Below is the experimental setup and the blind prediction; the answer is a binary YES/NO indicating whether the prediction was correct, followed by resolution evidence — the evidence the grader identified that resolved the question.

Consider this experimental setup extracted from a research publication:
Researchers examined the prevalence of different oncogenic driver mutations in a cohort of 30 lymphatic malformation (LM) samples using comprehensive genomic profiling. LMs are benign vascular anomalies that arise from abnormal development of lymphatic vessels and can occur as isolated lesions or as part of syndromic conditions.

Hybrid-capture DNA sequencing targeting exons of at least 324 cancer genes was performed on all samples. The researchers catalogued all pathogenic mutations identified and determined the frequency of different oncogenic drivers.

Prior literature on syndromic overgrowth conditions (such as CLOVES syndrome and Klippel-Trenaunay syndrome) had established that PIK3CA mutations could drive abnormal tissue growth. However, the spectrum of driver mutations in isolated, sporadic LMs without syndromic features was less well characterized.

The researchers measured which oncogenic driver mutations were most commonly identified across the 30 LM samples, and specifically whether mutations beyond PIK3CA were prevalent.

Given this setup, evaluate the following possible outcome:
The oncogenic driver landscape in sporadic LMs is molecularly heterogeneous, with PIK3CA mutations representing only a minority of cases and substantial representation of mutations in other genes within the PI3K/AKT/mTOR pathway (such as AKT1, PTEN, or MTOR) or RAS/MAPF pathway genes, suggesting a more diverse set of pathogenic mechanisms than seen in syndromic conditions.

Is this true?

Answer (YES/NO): NO